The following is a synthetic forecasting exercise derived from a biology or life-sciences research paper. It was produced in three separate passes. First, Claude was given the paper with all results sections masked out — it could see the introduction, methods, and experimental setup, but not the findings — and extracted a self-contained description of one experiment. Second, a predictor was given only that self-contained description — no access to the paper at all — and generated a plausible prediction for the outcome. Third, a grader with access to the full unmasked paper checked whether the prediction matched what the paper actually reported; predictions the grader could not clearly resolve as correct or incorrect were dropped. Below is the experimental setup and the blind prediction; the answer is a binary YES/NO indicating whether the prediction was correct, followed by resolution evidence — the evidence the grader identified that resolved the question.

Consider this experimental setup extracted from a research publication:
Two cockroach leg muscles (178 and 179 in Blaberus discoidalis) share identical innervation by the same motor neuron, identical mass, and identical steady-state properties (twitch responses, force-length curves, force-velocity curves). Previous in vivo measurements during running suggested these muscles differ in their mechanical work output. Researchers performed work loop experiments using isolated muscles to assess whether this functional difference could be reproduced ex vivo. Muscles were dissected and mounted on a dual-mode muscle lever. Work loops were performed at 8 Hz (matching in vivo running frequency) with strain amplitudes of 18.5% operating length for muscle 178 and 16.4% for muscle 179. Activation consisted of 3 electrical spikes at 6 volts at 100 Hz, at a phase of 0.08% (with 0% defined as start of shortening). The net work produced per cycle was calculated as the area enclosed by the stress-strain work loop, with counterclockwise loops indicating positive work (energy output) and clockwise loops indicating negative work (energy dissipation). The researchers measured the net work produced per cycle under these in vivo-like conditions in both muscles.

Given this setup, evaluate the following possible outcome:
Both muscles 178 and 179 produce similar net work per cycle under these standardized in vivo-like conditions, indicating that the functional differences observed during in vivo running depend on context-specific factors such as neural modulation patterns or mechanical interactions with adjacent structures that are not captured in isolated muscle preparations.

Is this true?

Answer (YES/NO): NO